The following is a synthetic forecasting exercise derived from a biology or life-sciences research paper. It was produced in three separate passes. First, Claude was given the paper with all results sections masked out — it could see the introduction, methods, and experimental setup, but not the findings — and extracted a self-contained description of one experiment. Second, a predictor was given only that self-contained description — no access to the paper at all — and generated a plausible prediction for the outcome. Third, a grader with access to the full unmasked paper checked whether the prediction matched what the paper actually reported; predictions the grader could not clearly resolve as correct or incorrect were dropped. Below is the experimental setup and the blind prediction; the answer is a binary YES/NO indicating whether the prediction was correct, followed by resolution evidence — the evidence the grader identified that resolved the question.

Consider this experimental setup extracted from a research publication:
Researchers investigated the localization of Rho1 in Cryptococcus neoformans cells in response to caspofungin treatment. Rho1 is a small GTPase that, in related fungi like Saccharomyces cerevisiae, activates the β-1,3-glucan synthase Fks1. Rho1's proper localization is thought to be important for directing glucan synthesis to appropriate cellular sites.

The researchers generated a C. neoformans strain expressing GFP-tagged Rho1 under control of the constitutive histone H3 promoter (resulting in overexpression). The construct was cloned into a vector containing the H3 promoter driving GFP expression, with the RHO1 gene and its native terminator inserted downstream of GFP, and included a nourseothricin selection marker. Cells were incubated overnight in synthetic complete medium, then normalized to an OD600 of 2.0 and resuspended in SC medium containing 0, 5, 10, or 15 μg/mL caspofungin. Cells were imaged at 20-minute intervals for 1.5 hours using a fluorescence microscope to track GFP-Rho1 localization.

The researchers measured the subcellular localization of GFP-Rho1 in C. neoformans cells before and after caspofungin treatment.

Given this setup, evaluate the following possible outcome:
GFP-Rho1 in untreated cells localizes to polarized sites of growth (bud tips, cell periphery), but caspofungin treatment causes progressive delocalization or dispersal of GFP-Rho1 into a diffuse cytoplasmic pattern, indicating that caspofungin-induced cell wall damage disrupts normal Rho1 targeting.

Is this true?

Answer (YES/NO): NO